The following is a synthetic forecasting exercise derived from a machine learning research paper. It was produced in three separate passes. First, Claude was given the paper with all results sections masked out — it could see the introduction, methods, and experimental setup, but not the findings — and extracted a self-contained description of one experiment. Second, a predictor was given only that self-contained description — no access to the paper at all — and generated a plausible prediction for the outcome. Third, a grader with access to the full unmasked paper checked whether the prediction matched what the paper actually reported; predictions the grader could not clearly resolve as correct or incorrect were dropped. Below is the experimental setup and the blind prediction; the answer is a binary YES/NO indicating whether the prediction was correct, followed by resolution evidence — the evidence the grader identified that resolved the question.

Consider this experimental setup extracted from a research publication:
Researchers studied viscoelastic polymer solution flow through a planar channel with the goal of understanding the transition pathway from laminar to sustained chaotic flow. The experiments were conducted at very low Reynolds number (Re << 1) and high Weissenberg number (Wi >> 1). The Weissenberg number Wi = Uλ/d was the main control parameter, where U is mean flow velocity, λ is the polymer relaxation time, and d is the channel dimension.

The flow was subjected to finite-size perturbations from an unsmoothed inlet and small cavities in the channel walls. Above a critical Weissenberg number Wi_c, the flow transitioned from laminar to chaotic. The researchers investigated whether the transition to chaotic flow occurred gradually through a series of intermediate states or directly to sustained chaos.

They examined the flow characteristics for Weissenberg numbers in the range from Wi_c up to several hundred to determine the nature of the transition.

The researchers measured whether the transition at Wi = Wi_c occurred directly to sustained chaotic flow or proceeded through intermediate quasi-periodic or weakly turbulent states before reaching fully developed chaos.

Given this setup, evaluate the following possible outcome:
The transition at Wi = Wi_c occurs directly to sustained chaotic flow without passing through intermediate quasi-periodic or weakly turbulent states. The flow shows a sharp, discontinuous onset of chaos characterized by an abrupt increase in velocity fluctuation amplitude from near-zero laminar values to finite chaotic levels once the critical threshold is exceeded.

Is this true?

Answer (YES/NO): NO